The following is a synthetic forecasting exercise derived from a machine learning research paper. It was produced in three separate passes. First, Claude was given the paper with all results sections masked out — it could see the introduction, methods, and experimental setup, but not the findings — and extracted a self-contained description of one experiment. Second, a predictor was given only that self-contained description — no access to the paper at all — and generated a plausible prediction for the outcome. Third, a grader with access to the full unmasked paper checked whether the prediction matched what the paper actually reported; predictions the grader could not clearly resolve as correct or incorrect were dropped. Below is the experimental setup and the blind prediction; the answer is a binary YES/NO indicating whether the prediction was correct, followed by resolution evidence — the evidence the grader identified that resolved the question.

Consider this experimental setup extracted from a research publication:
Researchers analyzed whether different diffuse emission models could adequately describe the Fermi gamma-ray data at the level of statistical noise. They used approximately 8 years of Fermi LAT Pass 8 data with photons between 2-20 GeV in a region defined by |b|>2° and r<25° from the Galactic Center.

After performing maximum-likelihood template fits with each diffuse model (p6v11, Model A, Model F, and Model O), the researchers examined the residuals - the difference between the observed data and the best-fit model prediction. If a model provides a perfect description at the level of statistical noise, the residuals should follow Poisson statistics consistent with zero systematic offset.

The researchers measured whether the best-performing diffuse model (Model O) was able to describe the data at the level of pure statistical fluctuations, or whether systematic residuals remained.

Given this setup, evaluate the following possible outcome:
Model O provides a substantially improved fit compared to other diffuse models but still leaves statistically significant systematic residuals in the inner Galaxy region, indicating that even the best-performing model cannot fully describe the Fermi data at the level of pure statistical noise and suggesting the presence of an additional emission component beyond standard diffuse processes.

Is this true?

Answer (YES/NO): YES